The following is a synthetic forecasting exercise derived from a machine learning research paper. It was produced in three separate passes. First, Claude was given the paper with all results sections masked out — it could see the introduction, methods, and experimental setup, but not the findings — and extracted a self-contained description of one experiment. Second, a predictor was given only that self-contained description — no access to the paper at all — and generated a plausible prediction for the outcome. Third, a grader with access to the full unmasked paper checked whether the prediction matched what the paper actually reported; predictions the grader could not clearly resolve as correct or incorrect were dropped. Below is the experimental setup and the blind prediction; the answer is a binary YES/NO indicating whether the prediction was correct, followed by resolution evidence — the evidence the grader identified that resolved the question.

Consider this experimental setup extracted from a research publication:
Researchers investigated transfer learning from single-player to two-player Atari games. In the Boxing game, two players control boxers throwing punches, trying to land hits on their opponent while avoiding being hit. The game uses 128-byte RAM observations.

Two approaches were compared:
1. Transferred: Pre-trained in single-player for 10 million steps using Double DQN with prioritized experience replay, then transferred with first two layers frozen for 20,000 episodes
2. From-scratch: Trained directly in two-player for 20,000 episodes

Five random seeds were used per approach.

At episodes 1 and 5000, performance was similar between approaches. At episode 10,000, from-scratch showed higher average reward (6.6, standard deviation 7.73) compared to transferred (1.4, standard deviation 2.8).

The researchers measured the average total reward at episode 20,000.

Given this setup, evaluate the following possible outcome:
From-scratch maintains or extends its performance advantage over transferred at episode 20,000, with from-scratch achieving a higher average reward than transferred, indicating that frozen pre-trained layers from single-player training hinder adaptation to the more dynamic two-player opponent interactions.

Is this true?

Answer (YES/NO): NO